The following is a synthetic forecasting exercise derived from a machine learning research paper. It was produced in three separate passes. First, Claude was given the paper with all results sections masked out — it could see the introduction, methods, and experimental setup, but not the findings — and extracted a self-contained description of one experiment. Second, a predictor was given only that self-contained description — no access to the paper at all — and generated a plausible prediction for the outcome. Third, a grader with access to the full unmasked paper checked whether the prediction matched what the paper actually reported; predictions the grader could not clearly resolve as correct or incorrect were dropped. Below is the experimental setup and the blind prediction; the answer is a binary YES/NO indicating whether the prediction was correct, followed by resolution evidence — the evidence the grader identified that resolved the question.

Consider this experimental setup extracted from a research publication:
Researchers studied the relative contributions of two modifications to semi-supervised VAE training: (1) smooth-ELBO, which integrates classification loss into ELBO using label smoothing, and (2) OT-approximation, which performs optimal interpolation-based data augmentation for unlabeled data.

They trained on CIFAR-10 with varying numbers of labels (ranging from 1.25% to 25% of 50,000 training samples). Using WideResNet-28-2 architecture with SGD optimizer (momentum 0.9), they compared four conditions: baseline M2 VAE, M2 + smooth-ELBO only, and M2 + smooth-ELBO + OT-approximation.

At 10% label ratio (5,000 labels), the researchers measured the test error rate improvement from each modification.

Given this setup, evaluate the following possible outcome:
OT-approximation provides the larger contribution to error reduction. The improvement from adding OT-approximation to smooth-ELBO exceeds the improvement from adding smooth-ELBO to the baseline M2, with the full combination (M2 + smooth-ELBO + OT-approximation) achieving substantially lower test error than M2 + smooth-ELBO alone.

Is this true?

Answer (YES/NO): YES